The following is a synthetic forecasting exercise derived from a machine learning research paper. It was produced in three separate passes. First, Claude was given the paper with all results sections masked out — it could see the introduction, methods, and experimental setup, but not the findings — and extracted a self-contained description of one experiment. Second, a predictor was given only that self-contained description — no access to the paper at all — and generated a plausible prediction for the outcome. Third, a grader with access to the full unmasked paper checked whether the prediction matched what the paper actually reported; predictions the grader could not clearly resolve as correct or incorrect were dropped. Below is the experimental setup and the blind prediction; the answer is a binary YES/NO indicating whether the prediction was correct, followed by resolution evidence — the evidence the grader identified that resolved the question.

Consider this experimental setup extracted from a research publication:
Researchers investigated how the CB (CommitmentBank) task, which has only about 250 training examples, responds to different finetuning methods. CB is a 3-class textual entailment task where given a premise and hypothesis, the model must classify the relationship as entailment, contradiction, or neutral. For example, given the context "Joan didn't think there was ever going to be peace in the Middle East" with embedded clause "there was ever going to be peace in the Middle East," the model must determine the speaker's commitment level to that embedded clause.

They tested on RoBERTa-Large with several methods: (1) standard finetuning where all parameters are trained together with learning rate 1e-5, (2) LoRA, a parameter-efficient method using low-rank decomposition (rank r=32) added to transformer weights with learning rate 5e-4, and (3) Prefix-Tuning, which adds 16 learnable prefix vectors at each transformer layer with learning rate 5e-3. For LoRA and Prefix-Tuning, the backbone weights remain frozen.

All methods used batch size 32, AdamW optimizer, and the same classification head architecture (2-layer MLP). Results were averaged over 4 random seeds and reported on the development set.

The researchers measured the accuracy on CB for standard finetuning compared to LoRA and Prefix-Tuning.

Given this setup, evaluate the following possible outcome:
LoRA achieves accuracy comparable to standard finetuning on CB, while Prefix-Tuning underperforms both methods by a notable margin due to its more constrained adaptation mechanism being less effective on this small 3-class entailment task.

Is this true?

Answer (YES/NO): NO